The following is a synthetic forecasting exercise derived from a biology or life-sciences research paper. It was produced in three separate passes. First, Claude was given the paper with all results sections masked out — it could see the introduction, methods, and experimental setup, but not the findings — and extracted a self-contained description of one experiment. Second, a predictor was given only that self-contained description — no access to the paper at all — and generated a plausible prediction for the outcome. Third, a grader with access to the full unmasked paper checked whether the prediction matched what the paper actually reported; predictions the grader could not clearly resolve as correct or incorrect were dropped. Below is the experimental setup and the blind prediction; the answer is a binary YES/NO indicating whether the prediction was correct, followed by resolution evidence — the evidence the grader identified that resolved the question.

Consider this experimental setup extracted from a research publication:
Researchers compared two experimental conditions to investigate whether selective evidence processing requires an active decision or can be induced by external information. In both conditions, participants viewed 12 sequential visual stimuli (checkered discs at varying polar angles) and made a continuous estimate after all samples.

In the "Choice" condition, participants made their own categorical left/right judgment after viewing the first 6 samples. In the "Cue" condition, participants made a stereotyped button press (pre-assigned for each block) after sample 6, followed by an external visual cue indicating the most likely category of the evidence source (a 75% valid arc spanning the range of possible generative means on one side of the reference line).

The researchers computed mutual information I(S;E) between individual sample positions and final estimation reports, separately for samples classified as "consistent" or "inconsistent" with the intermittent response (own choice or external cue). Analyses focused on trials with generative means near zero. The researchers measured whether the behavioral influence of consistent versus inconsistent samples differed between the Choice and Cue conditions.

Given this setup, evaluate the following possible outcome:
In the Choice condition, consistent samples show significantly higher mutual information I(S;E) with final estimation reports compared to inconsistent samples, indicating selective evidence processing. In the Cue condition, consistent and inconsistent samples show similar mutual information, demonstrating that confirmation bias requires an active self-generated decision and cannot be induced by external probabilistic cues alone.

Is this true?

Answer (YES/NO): NO